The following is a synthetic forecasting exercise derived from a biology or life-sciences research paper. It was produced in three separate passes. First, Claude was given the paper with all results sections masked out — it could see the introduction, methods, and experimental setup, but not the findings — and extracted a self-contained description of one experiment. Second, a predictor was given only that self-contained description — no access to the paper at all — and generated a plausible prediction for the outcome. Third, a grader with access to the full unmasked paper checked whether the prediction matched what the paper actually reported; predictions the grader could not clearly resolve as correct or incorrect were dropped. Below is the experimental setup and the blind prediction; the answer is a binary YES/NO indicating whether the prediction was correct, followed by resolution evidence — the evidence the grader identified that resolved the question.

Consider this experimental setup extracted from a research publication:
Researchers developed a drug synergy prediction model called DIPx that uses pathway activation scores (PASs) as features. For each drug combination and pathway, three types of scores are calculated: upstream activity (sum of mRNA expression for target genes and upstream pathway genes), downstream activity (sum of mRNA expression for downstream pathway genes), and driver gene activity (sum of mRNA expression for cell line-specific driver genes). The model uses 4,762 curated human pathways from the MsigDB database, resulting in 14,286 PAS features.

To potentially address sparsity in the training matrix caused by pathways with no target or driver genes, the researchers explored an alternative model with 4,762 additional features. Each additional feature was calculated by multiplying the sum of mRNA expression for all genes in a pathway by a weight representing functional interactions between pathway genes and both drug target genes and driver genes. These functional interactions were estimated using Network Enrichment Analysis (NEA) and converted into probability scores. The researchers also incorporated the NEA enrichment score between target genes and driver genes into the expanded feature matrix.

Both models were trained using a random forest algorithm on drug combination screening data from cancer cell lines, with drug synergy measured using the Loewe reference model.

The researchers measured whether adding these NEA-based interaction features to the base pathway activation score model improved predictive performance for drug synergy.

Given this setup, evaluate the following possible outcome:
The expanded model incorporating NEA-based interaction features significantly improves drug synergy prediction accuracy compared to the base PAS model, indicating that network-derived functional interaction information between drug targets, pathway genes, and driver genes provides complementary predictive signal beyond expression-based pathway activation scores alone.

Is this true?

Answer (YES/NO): NO